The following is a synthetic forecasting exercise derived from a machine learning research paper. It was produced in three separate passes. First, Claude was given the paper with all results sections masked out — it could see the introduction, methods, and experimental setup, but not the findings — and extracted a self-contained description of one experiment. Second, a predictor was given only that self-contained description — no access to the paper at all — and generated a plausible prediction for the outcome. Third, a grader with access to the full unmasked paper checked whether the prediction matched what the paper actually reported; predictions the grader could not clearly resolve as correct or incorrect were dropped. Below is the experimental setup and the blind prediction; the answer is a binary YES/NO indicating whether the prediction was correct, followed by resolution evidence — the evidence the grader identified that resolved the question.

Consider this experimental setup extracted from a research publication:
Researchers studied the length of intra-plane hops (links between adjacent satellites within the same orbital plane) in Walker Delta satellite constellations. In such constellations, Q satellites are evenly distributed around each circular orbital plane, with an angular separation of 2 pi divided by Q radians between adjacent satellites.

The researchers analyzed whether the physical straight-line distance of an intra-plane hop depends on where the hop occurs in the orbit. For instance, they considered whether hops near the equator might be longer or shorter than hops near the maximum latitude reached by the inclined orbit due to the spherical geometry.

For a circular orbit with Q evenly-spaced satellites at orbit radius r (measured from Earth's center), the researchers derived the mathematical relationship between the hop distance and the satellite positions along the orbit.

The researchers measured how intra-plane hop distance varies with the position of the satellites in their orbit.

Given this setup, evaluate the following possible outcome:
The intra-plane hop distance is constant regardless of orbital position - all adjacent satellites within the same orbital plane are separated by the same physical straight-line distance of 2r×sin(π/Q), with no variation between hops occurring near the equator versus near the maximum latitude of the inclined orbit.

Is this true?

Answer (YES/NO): YES